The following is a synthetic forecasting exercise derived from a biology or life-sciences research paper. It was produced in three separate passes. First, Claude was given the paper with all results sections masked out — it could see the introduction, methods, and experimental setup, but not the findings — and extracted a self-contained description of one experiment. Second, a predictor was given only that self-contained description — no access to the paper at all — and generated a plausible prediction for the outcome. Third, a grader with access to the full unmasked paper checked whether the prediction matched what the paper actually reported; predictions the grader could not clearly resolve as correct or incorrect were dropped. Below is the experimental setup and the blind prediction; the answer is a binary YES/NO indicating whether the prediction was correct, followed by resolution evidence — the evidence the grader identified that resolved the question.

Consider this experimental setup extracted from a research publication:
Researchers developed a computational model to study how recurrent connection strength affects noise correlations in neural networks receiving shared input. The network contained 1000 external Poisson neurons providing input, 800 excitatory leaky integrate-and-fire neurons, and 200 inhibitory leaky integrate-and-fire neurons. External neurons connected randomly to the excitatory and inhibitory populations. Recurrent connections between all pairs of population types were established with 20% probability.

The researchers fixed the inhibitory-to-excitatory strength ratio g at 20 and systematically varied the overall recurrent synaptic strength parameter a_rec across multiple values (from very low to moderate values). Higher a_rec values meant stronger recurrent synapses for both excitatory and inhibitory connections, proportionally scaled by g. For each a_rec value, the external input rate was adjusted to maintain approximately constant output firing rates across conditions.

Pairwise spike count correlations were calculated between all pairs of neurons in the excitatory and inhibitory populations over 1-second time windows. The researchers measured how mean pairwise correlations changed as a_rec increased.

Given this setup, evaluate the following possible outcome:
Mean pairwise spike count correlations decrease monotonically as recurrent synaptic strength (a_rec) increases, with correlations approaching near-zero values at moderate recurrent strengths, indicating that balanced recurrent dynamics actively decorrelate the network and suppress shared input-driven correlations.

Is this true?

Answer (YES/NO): YES